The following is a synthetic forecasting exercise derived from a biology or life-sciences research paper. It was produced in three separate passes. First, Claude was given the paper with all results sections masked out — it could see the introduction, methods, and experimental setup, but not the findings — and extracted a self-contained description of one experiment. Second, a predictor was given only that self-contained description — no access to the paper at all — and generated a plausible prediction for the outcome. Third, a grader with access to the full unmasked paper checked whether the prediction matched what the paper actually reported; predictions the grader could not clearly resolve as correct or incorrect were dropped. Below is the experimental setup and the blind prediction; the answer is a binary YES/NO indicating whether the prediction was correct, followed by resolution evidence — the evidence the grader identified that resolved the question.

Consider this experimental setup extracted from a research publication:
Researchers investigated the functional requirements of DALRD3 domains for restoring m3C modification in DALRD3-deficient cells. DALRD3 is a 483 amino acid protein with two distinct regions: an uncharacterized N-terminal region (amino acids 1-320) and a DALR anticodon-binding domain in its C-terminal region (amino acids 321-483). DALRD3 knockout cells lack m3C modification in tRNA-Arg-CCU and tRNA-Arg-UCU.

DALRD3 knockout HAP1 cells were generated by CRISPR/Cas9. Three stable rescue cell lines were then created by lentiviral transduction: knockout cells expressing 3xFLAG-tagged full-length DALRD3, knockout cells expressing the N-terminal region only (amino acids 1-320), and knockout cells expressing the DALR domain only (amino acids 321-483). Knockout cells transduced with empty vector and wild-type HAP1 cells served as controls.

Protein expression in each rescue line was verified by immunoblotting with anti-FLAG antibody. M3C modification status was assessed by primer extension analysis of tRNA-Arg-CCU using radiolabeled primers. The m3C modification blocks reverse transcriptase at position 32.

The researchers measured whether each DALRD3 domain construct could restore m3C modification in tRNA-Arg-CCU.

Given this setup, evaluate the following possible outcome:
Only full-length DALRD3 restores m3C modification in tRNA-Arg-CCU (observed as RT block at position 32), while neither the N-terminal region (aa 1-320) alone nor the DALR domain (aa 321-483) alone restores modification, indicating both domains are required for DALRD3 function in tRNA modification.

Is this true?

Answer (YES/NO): NO